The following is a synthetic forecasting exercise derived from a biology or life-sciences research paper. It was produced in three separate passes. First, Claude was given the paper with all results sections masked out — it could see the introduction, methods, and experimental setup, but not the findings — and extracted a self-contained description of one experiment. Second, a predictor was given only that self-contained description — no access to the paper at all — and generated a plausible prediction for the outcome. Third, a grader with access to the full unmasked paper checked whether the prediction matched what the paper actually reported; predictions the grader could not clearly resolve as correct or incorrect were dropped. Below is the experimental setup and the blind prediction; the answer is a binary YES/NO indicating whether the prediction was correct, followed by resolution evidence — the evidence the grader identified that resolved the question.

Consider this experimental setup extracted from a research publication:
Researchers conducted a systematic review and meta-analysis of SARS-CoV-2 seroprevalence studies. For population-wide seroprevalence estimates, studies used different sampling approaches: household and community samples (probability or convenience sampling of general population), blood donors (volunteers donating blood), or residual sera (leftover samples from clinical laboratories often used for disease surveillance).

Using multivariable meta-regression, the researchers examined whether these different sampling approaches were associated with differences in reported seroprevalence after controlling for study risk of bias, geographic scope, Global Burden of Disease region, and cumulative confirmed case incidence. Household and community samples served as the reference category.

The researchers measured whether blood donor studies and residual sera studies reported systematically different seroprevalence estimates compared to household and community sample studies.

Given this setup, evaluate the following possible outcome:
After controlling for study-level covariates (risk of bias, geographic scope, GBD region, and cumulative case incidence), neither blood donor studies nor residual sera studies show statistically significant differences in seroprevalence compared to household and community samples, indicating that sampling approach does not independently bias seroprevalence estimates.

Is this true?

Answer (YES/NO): YES